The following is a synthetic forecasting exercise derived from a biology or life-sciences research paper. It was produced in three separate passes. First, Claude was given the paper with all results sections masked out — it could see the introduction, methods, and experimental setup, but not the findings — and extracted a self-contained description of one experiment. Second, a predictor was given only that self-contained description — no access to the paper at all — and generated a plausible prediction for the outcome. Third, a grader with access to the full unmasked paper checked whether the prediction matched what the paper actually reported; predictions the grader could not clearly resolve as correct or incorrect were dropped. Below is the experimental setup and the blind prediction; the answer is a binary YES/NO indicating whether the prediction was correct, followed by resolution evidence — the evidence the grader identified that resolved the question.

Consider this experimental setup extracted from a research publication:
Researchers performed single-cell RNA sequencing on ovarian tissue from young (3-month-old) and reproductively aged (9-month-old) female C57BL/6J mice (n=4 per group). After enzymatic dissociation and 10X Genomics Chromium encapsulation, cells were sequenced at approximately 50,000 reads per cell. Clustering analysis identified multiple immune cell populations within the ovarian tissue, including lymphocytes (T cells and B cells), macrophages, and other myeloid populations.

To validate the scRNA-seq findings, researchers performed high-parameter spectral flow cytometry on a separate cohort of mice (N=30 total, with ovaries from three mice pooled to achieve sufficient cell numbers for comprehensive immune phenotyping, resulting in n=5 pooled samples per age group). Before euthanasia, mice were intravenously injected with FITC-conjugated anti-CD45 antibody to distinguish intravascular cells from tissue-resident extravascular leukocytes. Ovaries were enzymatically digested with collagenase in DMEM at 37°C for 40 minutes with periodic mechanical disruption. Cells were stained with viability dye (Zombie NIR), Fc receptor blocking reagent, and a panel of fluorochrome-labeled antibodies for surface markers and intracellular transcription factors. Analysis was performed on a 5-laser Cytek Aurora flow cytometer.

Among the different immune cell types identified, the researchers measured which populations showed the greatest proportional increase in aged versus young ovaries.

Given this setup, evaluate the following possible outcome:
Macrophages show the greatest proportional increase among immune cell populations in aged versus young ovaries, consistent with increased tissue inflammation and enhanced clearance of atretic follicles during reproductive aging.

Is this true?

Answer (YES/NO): NO